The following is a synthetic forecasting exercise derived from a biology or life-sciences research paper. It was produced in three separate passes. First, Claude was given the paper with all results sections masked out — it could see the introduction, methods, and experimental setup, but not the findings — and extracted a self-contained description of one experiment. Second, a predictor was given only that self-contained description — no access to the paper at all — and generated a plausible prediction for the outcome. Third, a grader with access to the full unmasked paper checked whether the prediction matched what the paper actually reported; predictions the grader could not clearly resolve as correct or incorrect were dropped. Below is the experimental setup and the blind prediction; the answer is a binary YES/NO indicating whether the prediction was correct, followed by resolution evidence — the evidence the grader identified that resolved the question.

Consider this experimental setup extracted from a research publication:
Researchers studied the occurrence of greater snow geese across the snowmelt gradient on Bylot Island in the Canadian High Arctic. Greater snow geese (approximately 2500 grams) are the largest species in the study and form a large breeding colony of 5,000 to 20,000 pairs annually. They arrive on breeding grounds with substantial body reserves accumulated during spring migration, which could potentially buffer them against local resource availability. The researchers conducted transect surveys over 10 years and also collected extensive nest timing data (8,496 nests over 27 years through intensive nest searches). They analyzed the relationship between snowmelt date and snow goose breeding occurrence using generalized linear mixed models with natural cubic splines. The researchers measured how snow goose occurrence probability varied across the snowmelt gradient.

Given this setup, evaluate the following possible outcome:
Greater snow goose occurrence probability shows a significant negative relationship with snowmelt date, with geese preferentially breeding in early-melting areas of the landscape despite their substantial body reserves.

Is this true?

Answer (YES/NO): YES